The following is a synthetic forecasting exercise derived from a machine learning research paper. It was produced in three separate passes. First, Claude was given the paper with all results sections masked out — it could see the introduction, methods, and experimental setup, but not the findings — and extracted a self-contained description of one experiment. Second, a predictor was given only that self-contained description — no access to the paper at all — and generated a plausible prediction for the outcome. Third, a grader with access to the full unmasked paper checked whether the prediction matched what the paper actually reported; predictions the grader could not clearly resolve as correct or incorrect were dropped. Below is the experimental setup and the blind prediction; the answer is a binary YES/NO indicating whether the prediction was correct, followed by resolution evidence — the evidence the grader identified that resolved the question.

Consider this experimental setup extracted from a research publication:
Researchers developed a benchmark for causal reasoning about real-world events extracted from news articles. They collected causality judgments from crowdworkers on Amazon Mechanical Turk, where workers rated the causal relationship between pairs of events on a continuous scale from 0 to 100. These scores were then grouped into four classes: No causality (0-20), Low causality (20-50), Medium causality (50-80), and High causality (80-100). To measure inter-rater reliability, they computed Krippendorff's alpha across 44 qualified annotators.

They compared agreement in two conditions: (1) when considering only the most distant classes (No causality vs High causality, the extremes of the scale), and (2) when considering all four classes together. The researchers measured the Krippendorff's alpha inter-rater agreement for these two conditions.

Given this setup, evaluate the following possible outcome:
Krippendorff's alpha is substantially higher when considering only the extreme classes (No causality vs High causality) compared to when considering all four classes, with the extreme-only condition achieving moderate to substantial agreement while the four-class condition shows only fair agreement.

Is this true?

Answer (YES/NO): NO